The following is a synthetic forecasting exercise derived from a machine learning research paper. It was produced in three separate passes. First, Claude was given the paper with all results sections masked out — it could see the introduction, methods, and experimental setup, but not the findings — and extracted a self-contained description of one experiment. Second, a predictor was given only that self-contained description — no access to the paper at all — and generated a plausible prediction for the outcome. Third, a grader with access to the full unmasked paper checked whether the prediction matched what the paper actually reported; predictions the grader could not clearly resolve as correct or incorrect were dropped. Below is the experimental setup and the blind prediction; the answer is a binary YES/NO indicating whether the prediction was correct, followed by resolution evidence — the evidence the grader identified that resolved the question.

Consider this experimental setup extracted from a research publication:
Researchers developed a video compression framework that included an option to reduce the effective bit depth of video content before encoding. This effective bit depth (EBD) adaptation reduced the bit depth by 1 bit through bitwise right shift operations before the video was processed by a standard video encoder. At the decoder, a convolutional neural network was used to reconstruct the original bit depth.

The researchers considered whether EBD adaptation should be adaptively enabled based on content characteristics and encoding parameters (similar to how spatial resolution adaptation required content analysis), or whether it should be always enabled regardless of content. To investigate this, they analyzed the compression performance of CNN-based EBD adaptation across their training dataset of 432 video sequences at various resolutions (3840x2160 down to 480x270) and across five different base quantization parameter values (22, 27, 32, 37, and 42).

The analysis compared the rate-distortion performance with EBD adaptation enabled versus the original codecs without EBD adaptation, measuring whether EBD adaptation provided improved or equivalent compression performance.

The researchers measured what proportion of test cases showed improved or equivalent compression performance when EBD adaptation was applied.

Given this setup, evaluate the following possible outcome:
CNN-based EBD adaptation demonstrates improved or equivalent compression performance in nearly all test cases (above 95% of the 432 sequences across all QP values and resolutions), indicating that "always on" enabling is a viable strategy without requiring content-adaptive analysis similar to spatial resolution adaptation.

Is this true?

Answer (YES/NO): NO